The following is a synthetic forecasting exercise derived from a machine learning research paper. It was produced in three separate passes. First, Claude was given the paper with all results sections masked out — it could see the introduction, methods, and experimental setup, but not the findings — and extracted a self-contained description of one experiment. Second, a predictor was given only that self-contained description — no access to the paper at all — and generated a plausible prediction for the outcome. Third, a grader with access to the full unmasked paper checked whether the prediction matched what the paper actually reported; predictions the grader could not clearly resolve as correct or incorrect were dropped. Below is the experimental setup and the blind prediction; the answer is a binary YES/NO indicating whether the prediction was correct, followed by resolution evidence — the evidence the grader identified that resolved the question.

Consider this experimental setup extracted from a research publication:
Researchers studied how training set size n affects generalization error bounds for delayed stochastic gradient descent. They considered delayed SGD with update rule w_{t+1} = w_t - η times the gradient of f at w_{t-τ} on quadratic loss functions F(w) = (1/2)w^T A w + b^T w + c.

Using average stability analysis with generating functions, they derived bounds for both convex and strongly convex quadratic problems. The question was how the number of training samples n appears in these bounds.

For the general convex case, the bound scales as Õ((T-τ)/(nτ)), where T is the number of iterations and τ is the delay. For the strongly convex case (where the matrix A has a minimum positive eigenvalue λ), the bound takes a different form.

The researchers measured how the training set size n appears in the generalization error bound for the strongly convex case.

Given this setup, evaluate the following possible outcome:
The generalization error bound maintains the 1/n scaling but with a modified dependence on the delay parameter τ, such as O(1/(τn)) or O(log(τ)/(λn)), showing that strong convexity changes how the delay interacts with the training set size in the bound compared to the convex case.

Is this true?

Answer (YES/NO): NO